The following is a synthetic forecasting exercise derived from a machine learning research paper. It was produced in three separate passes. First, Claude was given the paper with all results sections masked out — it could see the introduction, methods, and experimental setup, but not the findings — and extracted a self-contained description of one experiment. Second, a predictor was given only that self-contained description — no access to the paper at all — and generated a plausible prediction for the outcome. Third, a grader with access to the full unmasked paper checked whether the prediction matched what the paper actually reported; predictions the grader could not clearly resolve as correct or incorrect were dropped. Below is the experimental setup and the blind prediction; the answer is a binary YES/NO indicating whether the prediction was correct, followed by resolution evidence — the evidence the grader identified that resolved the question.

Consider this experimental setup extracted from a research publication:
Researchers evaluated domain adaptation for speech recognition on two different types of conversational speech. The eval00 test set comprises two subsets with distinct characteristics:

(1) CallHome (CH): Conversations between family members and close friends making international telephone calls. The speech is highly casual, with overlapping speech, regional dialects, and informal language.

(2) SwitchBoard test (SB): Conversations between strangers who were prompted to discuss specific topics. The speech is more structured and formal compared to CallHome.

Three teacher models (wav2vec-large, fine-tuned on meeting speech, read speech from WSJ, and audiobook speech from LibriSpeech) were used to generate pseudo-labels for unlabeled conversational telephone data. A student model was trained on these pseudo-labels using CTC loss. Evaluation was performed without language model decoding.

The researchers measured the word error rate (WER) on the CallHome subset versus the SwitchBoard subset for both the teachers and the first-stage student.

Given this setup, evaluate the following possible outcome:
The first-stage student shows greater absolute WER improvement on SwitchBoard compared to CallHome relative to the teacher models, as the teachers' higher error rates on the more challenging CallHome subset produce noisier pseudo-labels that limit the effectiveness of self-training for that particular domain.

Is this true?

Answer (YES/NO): NO